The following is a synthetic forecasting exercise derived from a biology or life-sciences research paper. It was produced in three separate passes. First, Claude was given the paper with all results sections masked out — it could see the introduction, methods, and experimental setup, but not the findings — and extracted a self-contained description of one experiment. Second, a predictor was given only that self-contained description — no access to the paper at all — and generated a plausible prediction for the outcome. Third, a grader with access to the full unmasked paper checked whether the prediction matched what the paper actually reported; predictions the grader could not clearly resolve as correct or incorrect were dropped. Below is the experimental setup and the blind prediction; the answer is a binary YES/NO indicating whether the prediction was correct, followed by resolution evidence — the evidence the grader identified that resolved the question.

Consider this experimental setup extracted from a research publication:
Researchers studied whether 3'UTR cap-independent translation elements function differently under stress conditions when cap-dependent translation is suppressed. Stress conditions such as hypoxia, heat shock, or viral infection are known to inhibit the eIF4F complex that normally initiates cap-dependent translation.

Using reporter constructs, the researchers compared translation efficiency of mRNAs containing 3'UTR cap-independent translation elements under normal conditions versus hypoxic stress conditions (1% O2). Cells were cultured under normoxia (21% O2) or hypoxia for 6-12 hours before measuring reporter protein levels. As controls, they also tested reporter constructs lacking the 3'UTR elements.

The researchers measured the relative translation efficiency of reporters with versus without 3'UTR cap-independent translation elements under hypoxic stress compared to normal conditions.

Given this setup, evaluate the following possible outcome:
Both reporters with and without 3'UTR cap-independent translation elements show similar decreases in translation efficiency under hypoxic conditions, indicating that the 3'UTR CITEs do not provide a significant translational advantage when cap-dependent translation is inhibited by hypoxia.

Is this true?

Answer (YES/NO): NO